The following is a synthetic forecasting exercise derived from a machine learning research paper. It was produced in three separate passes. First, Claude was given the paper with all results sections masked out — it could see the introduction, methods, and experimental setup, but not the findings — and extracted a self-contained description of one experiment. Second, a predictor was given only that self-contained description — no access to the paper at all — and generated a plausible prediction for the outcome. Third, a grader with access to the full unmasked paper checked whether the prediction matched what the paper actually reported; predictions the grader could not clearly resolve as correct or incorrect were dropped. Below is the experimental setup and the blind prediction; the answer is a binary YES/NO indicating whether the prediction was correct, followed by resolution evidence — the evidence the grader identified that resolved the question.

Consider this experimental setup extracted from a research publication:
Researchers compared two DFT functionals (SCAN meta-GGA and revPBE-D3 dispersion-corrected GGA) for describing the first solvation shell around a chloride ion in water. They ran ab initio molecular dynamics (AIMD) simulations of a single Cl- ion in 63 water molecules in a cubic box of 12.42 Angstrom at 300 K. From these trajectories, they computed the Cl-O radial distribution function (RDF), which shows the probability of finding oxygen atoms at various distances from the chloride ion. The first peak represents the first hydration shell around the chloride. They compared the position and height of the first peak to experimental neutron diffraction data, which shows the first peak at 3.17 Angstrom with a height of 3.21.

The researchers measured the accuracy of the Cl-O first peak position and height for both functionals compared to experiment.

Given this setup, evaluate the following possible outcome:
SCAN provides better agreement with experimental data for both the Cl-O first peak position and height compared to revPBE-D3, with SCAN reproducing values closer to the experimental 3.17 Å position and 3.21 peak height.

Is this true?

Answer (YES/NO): NO